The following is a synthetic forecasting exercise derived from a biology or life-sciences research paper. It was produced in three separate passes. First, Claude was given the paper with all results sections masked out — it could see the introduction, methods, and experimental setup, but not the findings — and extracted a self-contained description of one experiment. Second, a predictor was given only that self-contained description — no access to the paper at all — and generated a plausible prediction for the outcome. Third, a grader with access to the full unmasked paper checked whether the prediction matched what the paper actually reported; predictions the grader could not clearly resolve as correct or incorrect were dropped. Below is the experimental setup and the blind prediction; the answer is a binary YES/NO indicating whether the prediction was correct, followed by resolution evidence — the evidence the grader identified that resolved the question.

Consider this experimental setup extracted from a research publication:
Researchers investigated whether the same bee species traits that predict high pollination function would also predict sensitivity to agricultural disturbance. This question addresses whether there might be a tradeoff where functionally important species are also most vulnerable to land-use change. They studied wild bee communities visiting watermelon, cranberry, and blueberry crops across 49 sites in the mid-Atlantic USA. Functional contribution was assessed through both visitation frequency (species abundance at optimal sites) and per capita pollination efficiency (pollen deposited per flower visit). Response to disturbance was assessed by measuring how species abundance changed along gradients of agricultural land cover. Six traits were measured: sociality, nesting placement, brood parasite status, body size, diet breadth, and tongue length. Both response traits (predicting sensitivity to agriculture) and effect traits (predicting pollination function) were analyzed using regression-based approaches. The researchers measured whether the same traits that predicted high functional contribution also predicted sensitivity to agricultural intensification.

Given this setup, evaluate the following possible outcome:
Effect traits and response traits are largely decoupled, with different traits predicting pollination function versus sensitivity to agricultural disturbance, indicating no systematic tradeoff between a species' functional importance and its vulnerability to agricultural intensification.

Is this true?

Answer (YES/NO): YES